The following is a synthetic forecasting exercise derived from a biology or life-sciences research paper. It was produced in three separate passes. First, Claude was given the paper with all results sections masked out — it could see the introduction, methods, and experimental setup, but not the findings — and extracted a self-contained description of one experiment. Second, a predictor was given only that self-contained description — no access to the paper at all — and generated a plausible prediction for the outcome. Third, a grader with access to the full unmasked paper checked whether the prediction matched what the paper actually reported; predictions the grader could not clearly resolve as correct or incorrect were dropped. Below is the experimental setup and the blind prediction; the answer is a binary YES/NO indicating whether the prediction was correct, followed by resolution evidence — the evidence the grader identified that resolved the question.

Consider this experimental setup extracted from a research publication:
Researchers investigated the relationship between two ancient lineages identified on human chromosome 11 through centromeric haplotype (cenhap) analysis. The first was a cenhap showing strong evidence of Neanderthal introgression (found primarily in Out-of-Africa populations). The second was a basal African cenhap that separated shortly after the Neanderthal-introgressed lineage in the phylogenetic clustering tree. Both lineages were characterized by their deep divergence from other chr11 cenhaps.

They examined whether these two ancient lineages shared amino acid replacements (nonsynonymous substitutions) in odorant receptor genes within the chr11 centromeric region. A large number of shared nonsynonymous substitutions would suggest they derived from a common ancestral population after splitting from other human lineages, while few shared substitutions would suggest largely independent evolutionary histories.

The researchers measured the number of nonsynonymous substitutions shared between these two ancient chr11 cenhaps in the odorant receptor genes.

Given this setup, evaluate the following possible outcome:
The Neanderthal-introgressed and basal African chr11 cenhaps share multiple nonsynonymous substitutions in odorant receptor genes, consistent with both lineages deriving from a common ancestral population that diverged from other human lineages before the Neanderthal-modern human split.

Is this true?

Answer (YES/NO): NO